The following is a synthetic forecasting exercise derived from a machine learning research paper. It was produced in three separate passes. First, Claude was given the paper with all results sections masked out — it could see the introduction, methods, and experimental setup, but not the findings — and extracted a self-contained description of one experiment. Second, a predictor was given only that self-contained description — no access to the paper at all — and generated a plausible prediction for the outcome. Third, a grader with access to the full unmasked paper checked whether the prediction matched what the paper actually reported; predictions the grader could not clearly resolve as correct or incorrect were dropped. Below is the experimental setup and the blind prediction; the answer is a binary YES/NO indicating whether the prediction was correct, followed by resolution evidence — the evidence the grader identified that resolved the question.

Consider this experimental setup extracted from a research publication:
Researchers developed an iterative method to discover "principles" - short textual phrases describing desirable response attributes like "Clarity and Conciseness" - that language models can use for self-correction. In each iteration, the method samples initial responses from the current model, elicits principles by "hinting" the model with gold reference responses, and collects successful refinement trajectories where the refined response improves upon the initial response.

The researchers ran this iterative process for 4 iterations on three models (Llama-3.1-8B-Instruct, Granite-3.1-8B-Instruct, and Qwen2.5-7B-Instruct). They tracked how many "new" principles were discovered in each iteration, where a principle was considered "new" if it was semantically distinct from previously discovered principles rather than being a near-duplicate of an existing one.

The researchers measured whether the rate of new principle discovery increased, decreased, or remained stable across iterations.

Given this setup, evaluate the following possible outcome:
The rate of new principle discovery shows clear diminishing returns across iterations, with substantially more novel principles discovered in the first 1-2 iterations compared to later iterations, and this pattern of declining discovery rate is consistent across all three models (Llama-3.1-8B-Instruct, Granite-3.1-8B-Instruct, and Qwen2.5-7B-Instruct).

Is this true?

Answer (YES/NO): YES